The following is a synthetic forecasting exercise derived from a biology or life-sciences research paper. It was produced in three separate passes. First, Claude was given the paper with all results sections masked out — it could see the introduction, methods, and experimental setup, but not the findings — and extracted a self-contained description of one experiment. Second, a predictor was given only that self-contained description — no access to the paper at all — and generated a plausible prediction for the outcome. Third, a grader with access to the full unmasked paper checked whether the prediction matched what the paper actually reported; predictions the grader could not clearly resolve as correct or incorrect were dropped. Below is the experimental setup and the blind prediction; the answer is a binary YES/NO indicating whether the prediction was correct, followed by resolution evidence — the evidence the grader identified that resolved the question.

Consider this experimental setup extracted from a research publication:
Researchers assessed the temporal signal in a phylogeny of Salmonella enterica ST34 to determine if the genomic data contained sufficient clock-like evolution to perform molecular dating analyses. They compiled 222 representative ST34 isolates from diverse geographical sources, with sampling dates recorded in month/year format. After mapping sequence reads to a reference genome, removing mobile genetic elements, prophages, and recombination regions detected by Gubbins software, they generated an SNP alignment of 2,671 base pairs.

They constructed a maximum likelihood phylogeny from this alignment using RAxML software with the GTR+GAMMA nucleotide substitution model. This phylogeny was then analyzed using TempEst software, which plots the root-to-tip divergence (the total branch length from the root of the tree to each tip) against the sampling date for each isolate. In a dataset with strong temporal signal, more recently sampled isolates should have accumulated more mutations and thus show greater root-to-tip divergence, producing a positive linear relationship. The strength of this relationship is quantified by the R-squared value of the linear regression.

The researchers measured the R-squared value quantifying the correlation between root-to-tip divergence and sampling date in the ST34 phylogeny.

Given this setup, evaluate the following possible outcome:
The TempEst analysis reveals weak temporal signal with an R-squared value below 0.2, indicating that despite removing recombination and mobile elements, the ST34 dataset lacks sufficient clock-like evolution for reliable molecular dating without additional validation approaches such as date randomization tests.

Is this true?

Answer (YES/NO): NO